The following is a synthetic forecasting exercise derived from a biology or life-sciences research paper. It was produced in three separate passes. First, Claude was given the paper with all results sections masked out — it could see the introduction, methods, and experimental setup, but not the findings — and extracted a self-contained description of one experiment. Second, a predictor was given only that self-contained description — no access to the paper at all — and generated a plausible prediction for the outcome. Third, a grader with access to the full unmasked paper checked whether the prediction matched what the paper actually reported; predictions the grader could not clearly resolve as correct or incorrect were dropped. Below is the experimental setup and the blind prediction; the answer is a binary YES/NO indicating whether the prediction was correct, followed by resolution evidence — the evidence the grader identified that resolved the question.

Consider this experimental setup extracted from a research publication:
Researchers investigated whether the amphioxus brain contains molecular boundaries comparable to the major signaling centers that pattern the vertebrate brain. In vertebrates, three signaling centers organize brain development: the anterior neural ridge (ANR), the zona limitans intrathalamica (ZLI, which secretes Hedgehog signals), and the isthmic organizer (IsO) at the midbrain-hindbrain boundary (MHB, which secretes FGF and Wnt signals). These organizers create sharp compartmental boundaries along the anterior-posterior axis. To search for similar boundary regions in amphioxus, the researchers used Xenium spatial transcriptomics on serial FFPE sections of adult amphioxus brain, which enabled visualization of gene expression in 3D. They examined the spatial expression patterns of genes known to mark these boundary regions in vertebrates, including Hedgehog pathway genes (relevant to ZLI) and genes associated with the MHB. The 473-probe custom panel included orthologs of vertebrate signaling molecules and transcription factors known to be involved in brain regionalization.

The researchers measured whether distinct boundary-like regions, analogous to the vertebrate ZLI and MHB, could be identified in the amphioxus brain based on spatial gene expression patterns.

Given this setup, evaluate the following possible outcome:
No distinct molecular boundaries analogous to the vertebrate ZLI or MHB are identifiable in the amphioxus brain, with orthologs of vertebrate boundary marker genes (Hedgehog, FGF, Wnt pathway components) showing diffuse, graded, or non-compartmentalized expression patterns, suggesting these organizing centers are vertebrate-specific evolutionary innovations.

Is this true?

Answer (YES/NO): NO